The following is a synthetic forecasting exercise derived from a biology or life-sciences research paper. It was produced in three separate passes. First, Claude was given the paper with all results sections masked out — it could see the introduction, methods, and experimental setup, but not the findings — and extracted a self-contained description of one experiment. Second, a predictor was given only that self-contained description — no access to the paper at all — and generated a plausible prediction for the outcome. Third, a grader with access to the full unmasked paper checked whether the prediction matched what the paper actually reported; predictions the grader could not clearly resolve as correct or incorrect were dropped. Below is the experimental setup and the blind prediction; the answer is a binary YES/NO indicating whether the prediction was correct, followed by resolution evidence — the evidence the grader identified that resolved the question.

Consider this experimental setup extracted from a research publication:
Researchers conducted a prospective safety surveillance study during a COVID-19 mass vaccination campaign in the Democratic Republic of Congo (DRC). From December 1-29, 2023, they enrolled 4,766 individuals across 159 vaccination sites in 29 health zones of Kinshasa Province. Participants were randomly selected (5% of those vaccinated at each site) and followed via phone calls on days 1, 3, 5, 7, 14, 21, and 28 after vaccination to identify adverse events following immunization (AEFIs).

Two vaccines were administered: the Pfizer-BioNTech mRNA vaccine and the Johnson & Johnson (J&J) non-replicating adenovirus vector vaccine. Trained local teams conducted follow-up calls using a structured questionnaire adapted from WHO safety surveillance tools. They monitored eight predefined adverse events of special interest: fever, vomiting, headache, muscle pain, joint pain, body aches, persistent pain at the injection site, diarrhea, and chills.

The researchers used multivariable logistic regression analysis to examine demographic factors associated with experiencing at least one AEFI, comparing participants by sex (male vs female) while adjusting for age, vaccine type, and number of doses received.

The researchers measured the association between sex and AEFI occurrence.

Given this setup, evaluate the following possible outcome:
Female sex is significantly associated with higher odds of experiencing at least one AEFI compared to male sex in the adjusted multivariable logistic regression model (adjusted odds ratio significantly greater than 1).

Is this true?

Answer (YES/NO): NO